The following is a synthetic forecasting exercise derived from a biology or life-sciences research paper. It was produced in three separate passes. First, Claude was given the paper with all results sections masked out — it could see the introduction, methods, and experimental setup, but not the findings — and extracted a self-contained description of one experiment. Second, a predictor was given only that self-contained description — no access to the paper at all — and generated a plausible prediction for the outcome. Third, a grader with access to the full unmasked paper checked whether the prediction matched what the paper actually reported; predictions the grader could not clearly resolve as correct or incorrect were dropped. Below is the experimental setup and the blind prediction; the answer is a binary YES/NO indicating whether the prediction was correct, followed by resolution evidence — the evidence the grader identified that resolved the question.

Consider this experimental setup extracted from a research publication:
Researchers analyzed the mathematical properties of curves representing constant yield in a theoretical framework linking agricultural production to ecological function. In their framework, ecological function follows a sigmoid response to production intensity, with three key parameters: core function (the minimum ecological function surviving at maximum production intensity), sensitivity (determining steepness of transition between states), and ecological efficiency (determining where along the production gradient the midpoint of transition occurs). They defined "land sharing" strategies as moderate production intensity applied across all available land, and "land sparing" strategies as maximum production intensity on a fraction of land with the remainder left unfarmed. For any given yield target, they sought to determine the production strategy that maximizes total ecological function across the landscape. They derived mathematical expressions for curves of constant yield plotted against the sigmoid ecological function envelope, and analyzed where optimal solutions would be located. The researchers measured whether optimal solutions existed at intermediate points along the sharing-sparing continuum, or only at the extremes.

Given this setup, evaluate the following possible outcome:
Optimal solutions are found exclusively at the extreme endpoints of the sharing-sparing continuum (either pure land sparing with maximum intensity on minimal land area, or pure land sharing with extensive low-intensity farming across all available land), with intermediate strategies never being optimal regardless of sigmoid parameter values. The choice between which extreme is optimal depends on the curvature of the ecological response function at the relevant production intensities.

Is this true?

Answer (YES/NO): YES